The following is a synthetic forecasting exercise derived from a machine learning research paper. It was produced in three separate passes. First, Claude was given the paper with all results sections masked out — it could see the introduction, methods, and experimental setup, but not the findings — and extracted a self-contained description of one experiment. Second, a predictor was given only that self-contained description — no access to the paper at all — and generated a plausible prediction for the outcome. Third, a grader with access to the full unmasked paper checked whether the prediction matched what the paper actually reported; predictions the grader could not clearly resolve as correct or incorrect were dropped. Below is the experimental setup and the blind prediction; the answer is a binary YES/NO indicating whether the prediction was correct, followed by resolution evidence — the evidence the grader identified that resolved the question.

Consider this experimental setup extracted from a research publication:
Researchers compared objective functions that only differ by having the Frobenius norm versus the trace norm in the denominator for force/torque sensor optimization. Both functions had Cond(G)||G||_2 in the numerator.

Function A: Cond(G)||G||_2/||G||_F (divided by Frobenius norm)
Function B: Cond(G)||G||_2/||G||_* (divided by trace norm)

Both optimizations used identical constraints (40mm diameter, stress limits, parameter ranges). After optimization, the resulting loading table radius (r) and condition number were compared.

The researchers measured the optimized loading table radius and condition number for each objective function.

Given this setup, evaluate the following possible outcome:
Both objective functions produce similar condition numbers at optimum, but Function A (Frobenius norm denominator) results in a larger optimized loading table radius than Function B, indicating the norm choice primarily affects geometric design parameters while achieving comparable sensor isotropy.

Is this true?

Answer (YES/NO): YES